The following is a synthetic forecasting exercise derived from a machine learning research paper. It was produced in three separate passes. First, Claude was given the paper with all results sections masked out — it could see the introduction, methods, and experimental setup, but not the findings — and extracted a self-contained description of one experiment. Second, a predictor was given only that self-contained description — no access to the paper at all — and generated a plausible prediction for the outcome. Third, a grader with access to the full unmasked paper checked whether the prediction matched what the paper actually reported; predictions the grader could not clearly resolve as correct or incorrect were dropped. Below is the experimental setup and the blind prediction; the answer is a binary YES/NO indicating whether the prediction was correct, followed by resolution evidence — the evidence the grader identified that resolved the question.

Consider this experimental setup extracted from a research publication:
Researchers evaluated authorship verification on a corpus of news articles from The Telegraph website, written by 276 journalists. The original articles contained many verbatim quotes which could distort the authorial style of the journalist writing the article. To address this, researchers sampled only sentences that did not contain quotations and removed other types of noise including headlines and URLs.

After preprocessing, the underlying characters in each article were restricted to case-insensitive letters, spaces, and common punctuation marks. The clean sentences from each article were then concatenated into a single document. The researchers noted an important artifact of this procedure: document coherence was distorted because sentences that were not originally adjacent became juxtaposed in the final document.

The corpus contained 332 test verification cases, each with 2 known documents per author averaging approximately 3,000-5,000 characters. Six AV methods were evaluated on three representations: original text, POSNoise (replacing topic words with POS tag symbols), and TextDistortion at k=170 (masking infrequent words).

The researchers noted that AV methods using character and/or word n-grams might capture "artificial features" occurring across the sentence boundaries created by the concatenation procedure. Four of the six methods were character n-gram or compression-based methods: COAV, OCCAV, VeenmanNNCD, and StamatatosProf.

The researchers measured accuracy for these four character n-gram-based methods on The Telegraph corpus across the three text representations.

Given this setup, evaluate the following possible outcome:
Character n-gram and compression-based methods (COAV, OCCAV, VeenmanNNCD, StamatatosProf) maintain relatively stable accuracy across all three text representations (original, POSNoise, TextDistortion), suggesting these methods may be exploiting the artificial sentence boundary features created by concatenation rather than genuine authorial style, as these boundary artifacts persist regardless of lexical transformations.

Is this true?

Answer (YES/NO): NO